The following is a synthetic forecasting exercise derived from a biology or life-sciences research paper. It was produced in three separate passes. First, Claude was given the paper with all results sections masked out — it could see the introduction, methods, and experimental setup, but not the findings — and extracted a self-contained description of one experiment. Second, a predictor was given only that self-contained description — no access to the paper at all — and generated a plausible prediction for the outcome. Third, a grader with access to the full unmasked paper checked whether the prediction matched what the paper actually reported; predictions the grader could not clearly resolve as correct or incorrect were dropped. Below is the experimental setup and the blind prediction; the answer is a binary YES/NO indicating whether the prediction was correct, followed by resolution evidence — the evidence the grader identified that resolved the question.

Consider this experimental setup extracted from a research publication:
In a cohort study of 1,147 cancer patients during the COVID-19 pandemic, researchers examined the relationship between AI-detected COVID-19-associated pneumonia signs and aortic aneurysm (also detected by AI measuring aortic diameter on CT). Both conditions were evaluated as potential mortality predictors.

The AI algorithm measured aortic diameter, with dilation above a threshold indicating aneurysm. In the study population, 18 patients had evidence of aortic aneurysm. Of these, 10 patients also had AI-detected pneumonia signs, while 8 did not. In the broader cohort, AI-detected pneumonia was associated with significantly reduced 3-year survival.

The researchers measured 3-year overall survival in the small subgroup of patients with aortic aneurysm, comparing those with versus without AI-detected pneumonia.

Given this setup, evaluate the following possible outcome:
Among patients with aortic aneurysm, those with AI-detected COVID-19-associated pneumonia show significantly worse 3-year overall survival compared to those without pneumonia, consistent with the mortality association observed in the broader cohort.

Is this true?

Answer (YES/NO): NO